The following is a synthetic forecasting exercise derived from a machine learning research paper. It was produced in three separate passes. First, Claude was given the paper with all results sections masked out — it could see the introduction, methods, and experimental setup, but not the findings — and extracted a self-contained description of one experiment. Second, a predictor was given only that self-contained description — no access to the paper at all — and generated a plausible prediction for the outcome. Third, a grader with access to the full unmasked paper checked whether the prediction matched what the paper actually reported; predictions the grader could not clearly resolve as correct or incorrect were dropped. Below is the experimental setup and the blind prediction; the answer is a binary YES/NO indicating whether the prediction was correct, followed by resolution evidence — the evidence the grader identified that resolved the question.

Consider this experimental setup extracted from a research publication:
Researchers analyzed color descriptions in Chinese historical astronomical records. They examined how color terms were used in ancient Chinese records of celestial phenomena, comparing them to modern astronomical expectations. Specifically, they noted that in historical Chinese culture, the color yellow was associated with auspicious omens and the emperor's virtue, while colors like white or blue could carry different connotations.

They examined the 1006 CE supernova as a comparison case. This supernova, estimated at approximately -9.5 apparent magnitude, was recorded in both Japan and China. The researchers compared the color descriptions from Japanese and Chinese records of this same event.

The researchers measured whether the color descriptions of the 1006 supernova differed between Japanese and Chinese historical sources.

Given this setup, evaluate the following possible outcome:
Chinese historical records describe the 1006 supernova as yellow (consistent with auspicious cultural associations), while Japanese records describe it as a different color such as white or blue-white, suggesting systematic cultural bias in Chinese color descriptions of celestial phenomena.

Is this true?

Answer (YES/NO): YES